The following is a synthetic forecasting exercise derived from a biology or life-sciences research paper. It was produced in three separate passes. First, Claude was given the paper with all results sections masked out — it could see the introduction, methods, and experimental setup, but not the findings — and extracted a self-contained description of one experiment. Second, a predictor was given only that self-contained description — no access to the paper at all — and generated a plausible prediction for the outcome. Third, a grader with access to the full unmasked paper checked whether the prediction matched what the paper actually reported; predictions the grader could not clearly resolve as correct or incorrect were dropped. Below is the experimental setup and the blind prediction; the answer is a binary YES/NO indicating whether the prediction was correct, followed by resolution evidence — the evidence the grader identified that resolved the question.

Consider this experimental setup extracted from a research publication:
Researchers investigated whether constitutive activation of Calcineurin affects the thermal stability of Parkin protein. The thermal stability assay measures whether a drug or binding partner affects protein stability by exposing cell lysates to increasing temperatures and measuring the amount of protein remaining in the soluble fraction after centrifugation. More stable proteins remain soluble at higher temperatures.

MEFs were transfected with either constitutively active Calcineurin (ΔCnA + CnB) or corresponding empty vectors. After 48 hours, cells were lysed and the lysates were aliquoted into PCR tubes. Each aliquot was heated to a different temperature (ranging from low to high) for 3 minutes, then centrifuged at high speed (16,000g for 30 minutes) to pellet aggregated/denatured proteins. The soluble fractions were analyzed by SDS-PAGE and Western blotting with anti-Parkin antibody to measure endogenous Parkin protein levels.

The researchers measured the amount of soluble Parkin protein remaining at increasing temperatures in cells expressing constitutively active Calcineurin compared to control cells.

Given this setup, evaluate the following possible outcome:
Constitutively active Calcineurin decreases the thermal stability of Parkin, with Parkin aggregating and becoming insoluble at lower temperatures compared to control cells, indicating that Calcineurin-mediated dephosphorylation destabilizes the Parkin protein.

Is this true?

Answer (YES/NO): YES